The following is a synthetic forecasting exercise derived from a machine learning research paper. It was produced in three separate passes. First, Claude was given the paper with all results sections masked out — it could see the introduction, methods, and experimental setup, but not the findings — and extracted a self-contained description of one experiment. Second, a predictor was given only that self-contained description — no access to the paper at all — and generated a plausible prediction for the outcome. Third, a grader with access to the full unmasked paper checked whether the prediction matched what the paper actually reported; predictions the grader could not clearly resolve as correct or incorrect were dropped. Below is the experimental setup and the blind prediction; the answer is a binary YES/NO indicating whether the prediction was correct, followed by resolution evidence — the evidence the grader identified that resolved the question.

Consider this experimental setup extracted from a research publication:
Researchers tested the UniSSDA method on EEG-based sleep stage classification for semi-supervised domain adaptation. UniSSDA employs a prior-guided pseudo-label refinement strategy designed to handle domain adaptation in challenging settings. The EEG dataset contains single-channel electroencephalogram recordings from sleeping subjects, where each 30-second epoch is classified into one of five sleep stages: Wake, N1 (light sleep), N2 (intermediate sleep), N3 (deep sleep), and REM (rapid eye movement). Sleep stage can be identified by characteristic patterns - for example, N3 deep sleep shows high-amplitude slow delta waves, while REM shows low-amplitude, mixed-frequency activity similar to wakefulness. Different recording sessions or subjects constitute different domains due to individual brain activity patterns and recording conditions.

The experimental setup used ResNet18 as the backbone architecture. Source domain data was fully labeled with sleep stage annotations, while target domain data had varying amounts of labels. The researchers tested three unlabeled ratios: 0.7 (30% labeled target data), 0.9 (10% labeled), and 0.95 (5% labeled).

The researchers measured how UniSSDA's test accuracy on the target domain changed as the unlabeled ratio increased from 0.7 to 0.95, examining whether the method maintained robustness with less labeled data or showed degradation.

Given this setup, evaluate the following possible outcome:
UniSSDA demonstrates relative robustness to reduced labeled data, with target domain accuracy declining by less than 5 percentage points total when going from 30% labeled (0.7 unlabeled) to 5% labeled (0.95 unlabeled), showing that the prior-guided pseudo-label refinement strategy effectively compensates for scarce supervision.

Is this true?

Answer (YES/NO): YES